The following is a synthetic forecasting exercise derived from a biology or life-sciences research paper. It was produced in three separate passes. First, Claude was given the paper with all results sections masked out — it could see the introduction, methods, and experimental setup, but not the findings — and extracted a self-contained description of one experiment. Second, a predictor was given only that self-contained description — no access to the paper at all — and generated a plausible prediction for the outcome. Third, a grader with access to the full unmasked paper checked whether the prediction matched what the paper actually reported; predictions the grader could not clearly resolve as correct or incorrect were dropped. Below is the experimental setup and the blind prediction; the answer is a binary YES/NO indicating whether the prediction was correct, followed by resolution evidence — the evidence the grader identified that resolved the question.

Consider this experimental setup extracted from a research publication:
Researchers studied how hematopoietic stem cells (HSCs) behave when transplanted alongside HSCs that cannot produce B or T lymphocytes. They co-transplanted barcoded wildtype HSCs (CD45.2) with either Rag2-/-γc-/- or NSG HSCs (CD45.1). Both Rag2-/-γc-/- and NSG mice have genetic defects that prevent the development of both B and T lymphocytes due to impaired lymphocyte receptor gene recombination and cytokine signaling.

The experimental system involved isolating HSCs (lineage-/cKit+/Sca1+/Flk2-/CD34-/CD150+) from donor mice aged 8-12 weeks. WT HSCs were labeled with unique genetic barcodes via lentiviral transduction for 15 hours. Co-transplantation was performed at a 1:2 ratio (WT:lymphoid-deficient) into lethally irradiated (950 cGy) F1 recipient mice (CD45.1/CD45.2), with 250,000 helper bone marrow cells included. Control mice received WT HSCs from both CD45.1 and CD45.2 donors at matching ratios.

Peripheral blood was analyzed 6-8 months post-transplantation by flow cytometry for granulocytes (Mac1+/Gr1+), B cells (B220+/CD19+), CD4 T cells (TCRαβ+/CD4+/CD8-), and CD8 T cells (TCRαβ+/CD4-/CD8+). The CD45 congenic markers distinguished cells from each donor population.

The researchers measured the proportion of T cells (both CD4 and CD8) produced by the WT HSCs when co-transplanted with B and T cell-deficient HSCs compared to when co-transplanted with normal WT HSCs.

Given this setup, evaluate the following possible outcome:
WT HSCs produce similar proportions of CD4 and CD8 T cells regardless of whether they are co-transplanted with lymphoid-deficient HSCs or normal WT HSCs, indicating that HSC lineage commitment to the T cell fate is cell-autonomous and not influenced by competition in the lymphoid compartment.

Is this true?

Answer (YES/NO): NO